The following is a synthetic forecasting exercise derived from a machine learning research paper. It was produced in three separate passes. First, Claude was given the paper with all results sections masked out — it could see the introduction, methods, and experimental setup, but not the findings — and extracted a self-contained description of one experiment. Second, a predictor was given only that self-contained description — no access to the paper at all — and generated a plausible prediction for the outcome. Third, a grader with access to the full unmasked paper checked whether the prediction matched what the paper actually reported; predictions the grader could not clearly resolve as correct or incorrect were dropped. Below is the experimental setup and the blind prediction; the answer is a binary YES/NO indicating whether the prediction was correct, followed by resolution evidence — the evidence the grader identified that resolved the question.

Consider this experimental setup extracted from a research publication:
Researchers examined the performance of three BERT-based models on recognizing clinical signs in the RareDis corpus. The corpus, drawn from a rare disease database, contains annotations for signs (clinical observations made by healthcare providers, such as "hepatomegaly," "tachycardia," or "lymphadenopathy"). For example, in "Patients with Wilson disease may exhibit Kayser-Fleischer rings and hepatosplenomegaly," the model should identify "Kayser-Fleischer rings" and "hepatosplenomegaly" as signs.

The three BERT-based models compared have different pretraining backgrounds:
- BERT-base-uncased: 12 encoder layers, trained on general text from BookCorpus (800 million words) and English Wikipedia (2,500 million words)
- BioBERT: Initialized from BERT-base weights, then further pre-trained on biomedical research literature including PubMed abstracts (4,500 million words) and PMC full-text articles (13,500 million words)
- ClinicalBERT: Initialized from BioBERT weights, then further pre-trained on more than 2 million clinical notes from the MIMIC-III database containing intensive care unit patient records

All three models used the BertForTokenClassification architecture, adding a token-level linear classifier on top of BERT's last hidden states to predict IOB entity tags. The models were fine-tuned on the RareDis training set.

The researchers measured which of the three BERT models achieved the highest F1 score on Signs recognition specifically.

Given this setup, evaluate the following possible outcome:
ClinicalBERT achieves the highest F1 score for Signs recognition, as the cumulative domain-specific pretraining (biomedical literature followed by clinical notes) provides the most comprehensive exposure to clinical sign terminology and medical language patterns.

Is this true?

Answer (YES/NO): NO